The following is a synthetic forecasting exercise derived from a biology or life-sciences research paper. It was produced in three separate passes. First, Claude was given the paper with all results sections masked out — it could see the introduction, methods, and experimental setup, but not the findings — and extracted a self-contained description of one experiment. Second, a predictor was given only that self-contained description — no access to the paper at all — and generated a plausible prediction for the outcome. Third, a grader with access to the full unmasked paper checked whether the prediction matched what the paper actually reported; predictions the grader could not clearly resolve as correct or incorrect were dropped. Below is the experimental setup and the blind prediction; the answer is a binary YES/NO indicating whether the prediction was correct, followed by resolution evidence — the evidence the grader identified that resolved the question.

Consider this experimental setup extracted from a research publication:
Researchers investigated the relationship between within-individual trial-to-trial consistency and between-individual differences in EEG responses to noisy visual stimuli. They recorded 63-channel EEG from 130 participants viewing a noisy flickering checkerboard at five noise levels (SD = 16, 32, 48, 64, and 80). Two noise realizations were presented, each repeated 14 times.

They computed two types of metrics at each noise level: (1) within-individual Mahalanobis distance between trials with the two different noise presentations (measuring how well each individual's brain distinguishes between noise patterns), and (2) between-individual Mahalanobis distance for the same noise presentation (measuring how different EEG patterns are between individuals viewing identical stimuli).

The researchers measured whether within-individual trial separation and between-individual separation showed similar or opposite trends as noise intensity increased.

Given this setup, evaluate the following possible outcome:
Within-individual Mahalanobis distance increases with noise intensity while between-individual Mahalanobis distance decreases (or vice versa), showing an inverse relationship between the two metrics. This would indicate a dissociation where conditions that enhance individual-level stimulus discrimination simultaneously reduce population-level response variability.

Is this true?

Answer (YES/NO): NO